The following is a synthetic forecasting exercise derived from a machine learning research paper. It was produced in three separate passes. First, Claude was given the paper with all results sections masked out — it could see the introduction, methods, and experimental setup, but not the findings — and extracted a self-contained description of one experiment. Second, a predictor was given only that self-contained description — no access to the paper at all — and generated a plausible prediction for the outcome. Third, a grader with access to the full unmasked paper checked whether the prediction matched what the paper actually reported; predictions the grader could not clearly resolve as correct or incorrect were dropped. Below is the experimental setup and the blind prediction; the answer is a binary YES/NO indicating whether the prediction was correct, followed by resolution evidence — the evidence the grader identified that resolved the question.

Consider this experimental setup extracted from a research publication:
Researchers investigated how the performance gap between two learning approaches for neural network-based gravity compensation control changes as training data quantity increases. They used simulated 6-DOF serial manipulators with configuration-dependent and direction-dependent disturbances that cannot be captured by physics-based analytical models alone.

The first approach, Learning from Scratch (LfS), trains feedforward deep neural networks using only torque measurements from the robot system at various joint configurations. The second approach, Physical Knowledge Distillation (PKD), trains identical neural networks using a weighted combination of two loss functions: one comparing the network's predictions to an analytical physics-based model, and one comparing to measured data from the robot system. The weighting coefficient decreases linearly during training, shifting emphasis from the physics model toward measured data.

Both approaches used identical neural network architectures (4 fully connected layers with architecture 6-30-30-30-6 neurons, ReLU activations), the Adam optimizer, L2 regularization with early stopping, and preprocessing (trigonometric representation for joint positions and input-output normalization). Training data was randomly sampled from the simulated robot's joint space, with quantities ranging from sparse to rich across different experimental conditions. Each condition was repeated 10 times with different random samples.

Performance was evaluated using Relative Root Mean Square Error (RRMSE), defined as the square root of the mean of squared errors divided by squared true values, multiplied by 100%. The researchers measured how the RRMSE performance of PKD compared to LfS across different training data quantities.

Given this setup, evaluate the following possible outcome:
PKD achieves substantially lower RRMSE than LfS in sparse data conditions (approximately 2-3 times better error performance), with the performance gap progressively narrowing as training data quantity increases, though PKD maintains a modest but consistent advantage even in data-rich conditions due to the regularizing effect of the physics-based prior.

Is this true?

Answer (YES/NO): NO